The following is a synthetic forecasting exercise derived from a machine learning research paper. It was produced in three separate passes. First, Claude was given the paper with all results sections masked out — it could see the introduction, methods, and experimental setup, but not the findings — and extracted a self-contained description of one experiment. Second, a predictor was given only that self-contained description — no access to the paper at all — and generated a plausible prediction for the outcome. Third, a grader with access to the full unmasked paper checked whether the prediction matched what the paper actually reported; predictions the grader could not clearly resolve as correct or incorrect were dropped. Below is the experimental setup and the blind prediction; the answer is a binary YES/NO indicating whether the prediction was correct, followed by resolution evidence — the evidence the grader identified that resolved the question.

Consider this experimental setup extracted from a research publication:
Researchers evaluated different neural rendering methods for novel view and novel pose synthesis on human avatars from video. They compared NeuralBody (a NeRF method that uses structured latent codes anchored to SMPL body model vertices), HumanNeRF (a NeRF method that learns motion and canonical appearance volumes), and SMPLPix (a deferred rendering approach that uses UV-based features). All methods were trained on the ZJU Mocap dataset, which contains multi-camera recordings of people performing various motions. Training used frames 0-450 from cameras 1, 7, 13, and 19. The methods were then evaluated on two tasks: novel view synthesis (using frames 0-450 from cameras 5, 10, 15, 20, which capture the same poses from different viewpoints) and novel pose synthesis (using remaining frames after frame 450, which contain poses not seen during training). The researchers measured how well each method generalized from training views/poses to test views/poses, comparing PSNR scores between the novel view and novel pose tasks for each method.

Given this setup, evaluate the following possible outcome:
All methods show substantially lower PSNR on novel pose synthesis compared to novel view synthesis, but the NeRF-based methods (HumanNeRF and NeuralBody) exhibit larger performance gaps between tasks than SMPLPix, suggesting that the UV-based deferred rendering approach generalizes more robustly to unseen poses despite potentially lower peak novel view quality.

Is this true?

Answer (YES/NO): NO